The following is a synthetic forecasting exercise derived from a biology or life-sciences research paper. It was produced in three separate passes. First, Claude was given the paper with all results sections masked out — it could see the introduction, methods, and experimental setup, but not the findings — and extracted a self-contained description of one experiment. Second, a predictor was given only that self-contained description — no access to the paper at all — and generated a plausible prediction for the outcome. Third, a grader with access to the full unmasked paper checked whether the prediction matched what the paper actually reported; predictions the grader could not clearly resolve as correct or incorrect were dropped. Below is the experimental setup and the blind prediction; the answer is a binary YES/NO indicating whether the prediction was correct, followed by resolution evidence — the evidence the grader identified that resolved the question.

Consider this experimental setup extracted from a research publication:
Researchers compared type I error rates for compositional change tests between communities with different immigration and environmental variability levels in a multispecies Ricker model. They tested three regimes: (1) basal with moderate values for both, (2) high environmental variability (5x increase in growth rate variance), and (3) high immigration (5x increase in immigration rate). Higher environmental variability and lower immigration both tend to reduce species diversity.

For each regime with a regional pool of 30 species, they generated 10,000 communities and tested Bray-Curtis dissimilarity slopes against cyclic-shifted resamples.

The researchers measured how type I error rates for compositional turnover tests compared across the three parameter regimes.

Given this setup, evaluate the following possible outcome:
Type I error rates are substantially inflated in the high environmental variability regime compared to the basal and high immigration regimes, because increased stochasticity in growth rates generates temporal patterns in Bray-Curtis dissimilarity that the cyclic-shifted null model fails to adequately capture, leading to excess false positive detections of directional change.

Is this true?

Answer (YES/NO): NO